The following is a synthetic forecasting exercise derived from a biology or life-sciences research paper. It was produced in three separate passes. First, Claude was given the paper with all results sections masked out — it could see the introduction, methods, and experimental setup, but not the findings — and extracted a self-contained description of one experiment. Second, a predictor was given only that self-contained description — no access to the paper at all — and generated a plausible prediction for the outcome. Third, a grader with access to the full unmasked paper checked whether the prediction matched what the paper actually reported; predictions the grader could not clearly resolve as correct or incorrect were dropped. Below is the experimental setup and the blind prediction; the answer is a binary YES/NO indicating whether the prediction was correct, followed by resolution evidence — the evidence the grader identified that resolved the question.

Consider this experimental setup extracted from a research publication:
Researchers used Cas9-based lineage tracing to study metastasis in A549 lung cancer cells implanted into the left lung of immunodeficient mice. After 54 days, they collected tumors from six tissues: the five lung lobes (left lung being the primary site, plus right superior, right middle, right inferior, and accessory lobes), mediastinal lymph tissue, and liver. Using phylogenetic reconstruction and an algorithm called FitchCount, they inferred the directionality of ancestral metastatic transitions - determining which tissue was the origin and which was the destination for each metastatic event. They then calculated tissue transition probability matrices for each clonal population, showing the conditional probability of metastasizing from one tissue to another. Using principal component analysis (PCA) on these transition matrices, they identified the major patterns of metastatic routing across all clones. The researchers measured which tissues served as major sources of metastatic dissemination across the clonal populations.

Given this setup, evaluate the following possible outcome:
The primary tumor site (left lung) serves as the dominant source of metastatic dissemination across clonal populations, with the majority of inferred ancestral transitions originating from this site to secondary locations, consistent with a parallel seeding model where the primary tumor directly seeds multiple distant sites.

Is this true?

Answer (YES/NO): NO